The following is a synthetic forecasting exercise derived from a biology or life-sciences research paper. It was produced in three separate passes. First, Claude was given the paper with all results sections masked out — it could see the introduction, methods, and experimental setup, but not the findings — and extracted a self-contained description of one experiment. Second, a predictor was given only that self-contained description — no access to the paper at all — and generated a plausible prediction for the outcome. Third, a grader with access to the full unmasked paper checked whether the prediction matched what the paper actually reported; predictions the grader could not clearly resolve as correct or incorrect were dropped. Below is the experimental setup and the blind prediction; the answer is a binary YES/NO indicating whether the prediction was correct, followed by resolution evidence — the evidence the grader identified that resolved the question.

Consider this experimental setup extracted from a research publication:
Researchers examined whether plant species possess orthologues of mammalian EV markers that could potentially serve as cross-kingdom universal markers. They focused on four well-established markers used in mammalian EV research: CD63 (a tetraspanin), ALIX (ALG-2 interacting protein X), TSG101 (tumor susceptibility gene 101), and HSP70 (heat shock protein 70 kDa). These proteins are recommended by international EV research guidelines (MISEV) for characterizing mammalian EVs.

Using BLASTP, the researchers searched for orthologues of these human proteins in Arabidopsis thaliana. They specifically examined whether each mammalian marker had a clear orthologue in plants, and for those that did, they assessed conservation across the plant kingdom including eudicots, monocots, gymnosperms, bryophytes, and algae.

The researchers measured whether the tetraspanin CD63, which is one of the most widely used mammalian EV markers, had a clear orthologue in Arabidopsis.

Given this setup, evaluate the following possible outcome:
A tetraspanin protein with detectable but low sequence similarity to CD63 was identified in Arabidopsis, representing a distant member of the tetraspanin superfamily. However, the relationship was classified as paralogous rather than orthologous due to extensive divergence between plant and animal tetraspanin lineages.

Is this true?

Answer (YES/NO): NO